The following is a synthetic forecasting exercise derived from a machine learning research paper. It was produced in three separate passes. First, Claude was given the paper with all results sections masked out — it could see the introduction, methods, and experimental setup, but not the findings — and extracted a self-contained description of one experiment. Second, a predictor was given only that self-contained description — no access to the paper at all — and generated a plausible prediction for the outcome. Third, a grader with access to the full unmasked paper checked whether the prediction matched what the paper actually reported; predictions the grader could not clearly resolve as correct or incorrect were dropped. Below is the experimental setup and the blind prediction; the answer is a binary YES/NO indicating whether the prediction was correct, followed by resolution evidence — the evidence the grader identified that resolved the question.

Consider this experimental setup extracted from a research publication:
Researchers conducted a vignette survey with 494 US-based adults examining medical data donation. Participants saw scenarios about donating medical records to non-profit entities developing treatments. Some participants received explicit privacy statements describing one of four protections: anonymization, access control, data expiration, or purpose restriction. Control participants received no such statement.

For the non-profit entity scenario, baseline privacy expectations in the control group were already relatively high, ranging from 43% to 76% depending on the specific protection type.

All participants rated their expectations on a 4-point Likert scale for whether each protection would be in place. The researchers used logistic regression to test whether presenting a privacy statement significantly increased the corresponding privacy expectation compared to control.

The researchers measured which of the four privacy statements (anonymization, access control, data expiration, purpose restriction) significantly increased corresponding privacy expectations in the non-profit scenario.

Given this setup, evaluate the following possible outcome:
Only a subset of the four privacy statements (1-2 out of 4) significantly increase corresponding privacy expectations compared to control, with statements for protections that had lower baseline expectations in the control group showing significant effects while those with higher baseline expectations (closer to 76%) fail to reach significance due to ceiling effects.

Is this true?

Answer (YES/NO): YES